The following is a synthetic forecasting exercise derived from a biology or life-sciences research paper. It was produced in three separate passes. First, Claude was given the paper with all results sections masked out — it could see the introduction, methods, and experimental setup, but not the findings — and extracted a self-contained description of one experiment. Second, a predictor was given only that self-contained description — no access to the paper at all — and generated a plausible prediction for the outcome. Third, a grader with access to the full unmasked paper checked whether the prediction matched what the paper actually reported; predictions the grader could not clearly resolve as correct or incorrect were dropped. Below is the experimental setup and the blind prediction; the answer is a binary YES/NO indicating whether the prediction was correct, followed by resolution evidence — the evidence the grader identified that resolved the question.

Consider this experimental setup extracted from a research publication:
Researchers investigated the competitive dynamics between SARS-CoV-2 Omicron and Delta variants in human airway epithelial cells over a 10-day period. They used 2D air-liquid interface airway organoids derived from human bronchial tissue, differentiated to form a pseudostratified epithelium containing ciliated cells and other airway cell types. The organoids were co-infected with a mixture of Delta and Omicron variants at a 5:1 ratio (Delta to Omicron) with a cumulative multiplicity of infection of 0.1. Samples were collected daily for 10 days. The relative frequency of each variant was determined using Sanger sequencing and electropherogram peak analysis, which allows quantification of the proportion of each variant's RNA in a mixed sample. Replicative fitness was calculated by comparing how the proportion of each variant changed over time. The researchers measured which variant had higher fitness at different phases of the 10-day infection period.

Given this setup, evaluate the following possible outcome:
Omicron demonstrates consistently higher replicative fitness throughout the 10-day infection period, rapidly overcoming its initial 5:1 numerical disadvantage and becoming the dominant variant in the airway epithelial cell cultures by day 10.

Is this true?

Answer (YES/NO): NO